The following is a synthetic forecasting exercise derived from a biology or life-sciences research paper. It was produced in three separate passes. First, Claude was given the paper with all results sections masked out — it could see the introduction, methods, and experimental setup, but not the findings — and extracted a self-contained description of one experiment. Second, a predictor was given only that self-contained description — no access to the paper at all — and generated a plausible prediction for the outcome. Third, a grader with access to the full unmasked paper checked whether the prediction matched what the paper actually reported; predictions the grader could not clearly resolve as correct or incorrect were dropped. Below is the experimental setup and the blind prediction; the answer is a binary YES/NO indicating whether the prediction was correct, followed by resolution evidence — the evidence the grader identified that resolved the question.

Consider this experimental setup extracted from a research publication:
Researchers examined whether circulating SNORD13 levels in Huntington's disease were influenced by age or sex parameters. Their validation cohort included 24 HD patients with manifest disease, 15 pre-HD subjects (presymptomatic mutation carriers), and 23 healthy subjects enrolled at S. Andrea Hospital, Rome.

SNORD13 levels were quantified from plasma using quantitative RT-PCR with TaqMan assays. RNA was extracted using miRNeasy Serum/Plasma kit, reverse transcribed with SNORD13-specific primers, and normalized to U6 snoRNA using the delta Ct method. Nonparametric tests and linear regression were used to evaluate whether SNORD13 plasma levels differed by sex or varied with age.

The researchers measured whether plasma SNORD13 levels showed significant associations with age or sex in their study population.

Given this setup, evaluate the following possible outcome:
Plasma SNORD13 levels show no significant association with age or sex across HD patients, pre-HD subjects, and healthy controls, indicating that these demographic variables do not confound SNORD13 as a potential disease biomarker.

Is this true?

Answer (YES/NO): YES